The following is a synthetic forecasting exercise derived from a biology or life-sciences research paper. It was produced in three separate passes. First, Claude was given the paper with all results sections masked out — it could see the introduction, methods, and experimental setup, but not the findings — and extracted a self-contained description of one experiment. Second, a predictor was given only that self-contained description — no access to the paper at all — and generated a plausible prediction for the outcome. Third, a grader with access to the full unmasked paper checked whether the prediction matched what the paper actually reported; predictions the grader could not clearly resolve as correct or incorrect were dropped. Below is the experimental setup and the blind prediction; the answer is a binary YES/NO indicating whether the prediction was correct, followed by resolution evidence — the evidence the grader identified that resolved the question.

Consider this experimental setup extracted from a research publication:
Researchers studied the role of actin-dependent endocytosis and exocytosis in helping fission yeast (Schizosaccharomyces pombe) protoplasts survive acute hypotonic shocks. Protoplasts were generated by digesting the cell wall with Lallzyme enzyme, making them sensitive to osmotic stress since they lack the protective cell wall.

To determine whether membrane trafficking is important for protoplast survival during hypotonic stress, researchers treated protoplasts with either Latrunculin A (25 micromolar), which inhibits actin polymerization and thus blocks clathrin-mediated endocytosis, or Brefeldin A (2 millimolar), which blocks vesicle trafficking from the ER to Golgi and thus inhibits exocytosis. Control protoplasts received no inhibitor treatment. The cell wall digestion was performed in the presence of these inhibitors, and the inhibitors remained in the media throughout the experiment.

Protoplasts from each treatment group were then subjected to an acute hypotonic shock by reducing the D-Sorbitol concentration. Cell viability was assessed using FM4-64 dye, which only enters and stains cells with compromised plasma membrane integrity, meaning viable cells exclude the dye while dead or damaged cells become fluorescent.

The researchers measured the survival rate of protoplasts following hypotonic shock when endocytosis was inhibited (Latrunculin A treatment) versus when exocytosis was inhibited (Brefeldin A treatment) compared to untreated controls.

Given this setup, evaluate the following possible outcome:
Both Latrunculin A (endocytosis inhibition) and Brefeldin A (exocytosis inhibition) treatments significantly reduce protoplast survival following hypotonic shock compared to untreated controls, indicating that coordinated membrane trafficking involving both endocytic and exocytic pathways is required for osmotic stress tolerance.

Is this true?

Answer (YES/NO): NO